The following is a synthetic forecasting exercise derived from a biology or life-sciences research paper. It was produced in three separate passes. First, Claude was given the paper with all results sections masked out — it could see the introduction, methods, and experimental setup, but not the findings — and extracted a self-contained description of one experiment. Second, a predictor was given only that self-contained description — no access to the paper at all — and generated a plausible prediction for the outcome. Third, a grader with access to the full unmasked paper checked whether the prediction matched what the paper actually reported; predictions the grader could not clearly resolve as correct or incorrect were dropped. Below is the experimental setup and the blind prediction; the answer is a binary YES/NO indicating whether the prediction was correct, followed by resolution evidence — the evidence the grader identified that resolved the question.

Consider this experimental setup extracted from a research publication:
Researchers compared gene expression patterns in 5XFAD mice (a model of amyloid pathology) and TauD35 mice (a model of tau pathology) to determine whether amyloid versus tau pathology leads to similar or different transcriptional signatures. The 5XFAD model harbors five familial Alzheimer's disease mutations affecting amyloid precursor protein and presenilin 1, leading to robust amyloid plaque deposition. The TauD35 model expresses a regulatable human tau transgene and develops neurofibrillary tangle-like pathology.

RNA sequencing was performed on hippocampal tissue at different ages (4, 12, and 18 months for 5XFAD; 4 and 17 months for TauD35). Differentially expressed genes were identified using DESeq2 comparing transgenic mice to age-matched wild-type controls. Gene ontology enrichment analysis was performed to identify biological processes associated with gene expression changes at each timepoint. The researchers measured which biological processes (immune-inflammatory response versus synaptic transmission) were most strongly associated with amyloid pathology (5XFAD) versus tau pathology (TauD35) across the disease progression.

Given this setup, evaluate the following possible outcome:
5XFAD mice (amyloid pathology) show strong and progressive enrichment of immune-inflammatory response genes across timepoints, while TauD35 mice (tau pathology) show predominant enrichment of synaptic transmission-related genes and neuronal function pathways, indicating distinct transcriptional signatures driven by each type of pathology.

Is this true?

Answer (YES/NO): YES